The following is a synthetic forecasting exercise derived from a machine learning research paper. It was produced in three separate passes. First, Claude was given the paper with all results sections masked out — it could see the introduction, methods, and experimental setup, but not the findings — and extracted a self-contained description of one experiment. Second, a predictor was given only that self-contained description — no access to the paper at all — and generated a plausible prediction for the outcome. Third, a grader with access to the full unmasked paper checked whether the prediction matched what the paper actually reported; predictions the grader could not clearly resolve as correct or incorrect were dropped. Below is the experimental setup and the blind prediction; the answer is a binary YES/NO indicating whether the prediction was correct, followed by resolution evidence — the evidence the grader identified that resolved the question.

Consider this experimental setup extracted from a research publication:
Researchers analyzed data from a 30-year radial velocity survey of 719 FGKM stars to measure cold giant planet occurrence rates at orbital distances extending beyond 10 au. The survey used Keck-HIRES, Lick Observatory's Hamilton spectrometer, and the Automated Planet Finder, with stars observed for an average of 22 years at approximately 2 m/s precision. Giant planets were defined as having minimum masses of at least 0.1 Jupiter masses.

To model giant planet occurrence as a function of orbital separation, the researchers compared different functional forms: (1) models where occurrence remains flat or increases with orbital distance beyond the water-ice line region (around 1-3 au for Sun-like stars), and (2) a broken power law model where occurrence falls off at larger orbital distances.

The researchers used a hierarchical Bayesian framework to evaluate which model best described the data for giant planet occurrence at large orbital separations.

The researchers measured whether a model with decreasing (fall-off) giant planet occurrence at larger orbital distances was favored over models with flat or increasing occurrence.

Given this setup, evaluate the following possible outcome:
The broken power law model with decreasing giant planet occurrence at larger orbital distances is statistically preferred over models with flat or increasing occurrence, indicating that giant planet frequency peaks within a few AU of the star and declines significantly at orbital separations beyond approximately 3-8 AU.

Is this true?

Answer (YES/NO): YES